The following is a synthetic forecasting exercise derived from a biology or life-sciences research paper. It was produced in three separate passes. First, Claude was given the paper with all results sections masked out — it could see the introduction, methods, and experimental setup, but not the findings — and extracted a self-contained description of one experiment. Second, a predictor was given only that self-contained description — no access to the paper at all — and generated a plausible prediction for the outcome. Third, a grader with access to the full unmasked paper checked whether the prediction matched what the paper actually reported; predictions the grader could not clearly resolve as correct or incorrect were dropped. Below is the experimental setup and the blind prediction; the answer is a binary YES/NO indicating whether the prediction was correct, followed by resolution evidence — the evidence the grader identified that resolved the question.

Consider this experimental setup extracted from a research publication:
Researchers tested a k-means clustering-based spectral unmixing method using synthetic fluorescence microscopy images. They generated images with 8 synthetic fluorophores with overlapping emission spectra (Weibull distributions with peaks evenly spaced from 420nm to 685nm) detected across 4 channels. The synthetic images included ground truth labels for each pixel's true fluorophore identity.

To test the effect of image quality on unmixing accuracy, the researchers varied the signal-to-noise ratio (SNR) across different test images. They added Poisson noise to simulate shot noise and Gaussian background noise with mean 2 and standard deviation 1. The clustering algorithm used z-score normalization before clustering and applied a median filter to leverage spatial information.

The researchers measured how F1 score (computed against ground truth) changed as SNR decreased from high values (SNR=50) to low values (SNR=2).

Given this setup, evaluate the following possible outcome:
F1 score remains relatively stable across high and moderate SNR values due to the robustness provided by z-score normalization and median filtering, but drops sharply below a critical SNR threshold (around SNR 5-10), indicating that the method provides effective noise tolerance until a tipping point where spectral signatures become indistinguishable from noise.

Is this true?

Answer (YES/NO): NO